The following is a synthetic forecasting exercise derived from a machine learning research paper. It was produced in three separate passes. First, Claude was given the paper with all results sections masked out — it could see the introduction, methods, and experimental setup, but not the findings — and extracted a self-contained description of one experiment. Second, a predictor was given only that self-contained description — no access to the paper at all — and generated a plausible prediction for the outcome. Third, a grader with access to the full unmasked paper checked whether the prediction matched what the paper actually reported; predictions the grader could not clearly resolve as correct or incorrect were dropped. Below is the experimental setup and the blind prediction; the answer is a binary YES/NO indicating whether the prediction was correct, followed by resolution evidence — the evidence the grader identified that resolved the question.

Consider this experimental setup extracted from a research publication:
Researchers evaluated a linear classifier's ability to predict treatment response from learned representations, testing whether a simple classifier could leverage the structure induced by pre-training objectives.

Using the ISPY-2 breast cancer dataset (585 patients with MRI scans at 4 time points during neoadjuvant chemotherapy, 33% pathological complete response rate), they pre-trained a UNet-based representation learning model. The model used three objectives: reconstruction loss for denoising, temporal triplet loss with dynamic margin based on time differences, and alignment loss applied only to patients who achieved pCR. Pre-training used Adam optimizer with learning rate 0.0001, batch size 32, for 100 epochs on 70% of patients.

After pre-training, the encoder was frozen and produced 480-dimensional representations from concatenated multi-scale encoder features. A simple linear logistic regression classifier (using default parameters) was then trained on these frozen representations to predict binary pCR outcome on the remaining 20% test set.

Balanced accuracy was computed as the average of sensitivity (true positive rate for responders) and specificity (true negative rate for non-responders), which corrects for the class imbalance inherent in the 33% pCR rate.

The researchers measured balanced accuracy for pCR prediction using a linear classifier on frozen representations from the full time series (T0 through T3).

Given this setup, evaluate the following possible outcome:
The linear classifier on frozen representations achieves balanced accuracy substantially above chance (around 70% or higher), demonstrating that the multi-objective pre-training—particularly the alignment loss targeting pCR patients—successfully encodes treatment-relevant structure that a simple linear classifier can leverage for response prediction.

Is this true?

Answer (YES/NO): YES